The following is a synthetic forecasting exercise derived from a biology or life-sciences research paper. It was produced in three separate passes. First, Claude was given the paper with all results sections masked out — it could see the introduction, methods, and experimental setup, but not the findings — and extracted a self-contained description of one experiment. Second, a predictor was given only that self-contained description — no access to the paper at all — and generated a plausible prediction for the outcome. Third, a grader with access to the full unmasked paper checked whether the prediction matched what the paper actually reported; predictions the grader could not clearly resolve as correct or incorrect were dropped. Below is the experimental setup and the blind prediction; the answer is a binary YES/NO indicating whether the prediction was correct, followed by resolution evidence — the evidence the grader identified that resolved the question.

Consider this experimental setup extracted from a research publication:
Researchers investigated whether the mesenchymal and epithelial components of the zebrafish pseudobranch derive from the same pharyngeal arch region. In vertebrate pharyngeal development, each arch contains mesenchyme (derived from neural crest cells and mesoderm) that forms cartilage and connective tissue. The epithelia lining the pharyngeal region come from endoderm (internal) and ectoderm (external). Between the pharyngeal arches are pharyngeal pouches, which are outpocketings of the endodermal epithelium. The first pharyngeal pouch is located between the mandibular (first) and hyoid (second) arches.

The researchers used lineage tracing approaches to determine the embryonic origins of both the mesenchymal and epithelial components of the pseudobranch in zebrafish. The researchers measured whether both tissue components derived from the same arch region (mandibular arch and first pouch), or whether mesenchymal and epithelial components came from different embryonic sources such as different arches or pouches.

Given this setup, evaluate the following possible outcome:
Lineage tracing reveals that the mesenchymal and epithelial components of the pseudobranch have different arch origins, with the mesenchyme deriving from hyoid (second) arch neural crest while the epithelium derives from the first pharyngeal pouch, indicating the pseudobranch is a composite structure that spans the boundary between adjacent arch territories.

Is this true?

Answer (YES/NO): NO